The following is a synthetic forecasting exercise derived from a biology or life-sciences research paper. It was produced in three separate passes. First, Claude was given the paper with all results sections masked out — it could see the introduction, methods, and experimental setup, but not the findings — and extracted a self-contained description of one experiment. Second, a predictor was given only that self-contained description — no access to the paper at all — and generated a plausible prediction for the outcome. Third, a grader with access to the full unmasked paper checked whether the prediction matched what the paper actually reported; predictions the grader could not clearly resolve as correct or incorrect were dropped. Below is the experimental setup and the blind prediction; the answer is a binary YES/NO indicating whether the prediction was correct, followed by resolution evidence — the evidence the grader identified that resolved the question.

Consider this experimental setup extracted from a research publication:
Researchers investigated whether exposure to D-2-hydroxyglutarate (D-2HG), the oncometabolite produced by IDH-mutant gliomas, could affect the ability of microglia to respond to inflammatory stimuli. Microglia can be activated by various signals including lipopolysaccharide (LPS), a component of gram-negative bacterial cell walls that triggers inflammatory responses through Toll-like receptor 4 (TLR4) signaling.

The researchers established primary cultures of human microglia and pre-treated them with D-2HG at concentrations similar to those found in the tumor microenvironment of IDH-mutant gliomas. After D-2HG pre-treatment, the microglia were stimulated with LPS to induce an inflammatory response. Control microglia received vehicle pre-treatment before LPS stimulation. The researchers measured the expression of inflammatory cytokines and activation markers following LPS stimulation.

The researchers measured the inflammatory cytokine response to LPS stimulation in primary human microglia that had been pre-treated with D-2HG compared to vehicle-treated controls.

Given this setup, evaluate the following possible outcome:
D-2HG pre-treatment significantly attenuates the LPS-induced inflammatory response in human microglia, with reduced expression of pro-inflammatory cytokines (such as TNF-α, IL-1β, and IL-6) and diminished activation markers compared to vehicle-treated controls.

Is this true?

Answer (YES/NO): YES